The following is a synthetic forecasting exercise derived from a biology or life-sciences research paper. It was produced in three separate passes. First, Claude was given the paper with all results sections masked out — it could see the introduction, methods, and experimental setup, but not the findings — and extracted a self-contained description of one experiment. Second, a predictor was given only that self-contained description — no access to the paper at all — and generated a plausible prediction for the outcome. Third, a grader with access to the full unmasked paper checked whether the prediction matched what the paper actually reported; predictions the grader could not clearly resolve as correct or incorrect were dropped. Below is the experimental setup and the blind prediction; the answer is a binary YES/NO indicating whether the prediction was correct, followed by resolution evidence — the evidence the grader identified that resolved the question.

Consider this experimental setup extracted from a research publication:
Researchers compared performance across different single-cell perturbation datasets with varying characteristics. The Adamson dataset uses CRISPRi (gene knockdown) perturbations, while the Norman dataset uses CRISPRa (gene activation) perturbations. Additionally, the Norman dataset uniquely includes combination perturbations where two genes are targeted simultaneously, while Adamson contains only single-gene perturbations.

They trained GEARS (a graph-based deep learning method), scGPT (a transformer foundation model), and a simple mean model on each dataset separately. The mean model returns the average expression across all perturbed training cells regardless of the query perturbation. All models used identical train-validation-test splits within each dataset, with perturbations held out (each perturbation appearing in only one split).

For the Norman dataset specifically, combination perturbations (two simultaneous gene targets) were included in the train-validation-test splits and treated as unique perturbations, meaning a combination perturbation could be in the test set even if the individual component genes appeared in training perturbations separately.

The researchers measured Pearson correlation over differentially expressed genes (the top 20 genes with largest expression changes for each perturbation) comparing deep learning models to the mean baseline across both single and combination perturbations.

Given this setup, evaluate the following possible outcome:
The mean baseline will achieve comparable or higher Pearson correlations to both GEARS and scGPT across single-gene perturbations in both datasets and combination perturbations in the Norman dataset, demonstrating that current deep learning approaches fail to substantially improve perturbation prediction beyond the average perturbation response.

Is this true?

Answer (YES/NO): NO